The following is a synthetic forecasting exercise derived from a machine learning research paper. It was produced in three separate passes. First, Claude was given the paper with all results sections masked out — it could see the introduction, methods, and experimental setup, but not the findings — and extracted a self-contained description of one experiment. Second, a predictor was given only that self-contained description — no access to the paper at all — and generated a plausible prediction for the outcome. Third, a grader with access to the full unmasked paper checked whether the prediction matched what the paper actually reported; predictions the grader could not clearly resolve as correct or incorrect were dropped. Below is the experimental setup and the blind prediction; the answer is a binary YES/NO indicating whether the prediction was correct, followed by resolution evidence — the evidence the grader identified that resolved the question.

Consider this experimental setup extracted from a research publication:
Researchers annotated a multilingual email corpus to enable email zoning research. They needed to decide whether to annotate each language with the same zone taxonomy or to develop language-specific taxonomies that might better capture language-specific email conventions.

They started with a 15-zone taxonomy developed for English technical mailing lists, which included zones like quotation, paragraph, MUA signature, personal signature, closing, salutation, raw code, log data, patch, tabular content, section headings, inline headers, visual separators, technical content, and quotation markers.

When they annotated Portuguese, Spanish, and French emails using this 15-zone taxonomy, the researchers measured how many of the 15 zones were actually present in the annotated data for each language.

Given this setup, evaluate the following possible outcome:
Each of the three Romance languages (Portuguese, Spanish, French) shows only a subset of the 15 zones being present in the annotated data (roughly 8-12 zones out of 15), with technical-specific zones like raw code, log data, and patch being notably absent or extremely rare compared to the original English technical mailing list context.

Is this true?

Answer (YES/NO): NO